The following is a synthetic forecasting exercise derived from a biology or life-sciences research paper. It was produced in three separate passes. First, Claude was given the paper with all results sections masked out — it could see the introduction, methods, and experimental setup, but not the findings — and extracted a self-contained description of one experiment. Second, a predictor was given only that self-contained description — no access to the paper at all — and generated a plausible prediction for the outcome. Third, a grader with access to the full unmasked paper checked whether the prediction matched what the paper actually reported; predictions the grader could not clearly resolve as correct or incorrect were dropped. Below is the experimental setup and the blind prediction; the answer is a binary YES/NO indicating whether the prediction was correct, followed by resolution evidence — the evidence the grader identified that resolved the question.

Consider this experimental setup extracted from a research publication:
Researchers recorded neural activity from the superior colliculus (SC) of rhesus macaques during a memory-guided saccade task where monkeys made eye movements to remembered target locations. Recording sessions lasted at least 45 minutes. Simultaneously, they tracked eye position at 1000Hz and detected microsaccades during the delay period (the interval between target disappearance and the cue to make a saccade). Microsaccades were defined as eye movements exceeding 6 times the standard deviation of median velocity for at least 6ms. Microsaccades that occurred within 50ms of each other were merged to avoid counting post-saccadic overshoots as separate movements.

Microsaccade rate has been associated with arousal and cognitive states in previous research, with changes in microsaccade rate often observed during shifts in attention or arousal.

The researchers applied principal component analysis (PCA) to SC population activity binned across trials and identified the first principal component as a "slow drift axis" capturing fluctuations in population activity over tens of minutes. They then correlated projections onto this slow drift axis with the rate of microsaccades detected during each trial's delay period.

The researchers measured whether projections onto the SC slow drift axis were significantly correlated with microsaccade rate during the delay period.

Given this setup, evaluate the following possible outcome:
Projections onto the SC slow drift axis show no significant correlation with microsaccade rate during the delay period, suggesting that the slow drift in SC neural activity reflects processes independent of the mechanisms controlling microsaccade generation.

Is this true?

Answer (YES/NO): YES